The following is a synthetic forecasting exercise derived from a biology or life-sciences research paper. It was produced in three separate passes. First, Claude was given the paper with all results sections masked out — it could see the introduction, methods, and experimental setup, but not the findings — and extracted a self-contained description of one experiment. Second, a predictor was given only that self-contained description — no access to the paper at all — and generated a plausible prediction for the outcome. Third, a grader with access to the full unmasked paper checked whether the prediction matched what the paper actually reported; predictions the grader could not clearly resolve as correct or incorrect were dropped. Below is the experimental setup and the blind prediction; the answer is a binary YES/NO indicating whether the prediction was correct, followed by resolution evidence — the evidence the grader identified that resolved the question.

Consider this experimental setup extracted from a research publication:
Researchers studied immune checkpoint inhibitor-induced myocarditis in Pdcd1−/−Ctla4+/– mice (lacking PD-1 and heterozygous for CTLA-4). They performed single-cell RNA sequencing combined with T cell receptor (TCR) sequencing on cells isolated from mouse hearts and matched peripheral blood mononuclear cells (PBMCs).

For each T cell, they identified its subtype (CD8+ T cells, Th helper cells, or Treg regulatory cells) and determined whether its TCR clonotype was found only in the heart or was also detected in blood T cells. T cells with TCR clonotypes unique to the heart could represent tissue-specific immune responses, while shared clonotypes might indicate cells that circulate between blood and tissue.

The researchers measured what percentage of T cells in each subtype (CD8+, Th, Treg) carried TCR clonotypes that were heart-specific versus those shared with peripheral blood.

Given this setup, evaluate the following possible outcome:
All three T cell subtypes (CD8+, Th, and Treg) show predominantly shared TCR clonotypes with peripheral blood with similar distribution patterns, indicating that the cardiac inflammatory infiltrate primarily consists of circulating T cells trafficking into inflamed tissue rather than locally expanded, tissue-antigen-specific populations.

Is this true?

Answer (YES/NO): NO